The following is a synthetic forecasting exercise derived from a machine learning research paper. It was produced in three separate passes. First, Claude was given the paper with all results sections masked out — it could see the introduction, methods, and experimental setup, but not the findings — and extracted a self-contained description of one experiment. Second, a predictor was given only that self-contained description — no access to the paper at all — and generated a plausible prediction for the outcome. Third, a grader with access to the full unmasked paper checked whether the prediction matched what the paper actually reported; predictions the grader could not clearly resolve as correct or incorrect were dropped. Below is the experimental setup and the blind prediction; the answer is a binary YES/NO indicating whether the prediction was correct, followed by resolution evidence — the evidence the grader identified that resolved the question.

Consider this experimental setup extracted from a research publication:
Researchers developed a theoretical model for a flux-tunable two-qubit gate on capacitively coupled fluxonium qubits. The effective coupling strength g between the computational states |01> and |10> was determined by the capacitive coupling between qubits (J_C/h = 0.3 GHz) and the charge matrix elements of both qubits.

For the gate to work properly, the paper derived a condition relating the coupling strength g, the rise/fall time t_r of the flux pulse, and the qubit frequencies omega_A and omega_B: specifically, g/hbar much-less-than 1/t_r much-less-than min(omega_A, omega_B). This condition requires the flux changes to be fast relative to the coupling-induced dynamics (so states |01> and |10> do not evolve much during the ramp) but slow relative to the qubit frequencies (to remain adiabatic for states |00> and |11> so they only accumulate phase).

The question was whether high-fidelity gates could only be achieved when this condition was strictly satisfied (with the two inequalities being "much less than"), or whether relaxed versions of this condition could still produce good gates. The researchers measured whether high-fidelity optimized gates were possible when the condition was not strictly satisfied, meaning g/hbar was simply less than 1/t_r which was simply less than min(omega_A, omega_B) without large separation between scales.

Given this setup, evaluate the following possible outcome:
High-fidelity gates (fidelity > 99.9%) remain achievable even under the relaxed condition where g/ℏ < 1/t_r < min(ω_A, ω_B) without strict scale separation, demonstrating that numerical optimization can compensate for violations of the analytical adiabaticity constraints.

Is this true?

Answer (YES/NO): YES